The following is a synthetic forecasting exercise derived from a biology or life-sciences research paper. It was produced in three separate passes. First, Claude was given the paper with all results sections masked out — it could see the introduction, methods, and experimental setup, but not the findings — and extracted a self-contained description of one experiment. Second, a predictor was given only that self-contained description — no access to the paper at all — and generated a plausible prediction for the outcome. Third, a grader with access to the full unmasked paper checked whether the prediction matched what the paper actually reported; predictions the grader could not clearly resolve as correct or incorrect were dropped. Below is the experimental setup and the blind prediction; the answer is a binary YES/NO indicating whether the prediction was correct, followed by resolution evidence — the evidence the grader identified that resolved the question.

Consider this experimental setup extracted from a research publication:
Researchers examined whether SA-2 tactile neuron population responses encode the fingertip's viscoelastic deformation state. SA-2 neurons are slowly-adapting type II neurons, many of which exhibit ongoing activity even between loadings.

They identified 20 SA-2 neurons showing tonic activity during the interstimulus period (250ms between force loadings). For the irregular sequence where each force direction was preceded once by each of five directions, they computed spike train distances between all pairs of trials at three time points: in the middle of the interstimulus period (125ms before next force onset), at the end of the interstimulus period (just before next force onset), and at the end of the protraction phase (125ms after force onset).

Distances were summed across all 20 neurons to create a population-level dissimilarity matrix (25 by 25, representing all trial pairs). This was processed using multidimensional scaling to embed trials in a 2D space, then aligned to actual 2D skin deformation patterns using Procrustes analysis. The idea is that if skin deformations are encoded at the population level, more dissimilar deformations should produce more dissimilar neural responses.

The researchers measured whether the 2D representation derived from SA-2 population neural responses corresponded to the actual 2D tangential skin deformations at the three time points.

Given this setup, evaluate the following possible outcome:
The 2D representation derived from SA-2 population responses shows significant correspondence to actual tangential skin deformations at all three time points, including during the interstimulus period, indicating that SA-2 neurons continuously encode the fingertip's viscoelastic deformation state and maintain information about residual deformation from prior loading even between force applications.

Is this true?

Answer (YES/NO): YES